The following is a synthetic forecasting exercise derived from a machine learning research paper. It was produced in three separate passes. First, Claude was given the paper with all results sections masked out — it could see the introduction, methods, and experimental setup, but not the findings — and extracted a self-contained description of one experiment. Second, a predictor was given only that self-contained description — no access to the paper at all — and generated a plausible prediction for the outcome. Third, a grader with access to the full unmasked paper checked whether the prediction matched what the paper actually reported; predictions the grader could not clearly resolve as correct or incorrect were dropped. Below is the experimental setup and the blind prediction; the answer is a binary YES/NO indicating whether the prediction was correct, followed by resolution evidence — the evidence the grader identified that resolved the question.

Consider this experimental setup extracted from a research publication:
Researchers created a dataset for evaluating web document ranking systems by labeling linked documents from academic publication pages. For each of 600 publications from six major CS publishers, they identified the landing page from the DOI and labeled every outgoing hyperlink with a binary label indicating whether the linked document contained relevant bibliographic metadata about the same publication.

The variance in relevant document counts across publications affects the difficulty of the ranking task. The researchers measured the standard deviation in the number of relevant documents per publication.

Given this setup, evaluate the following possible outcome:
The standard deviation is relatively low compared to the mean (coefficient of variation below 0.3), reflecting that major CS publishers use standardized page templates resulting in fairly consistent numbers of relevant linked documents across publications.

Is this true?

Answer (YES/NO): NO